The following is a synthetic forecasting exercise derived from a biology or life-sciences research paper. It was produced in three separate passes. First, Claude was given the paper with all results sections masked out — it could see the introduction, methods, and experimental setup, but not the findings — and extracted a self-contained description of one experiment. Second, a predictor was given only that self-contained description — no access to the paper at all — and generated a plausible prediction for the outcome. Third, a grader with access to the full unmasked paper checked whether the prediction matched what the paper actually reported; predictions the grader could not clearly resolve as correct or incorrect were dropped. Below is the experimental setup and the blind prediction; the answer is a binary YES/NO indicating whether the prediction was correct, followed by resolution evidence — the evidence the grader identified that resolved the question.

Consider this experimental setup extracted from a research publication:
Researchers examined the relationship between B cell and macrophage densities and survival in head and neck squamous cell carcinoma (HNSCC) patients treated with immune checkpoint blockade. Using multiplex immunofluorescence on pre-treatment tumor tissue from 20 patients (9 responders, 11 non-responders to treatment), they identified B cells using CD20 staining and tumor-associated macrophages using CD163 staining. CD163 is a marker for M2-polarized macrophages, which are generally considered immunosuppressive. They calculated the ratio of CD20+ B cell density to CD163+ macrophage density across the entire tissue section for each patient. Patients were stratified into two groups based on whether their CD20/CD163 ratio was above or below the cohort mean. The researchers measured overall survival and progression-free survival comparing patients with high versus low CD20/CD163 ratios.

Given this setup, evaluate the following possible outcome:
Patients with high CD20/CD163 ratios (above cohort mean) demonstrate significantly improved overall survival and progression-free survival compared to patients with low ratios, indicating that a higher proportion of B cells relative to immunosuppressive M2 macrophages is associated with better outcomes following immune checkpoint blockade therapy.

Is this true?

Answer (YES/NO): NO